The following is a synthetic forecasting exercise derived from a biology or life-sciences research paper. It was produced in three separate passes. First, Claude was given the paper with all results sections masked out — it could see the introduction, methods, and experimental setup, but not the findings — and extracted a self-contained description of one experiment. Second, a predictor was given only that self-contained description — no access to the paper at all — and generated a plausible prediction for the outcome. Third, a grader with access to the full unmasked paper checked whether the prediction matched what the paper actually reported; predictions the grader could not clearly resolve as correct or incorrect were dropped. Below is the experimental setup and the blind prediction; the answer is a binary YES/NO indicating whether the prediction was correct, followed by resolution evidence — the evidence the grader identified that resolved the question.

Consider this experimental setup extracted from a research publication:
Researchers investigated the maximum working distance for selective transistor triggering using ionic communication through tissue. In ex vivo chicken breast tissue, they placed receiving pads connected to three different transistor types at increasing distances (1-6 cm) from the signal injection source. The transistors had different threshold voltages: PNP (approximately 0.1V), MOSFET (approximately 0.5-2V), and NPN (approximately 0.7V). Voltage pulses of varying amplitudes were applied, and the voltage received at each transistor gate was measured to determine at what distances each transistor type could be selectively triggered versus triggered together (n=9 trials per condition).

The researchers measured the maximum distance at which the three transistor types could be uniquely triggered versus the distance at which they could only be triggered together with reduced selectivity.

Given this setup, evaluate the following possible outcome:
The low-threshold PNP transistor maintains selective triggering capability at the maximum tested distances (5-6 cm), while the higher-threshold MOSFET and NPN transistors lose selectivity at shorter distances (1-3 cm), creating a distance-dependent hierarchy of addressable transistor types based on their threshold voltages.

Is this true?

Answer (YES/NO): NO